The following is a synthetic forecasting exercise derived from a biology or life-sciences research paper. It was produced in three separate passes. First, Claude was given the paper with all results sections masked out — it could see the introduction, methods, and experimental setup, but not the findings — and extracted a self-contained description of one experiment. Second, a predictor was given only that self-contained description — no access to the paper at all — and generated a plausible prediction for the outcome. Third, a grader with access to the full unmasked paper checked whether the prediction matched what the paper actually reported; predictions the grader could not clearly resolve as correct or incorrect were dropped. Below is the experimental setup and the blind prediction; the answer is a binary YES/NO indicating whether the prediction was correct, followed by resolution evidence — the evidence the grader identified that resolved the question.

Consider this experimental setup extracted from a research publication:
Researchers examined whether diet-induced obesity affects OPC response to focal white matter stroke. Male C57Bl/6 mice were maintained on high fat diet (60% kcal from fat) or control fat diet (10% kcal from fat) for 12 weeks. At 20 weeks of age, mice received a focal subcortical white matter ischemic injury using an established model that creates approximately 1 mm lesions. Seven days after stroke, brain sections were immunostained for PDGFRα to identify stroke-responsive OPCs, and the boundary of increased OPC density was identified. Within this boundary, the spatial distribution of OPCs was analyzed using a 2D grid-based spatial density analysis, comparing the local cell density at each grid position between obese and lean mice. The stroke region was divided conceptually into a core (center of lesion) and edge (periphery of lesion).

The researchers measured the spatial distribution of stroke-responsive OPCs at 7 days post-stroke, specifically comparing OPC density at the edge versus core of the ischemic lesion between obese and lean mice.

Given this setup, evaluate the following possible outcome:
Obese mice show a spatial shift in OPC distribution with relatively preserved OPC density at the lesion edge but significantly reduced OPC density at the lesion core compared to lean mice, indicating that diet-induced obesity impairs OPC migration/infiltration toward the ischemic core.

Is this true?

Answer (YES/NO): NO